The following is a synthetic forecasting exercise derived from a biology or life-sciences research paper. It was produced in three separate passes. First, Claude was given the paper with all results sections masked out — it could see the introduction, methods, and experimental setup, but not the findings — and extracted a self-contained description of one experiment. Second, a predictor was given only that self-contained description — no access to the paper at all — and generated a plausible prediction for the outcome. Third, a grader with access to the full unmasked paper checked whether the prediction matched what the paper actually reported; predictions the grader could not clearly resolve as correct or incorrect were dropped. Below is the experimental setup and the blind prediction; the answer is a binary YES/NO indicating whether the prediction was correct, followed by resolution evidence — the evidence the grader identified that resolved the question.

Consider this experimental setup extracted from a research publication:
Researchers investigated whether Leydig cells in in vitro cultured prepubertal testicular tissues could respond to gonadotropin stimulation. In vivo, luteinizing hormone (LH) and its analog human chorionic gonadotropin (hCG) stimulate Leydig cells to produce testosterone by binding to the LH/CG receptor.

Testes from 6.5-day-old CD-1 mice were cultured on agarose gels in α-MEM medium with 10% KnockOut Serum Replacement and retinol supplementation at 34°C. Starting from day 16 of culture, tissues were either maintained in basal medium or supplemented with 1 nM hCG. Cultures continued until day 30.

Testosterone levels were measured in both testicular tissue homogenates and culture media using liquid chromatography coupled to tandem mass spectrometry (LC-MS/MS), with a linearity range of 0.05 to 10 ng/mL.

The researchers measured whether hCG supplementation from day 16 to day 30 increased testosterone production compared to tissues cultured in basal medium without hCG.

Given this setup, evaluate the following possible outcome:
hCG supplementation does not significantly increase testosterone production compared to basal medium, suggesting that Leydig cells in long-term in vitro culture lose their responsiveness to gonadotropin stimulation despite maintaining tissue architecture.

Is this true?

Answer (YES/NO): NO